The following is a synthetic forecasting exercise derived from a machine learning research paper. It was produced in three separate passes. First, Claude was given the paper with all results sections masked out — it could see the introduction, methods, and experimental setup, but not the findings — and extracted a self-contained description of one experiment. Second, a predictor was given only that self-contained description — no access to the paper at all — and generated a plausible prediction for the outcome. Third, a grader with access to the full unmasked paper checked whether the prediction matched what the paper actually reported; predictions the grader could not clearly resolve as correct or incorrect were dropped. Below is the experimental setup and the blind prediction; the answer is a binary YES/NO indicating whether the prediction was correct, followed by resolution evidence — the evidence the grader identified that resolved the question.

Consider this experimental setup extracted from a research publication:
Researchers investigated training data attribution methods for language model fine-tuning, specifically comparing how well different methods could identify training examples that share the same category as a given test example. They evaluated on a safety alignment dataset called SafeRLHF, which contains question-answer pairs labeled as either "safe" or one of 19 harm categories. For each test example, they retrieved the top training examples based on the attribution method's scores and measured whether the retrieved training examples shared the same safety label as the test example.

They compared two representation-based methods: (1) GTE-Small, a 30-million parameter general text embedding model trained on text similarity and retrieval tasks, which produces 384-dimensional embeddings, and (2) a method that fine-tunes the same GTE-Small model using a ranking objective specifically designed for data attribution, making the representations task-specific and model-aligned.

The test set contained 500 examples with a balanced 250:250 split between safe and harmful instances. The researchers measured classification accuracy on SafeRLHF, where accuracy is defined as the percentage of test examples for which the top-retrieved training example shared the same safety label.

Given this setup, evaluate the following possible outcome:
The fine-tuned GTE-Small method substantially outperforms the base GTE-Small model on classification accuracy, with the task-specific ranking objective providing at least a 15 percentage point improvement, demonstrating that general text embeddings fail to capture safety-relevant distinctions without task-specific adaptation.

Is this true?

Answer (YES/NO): NO